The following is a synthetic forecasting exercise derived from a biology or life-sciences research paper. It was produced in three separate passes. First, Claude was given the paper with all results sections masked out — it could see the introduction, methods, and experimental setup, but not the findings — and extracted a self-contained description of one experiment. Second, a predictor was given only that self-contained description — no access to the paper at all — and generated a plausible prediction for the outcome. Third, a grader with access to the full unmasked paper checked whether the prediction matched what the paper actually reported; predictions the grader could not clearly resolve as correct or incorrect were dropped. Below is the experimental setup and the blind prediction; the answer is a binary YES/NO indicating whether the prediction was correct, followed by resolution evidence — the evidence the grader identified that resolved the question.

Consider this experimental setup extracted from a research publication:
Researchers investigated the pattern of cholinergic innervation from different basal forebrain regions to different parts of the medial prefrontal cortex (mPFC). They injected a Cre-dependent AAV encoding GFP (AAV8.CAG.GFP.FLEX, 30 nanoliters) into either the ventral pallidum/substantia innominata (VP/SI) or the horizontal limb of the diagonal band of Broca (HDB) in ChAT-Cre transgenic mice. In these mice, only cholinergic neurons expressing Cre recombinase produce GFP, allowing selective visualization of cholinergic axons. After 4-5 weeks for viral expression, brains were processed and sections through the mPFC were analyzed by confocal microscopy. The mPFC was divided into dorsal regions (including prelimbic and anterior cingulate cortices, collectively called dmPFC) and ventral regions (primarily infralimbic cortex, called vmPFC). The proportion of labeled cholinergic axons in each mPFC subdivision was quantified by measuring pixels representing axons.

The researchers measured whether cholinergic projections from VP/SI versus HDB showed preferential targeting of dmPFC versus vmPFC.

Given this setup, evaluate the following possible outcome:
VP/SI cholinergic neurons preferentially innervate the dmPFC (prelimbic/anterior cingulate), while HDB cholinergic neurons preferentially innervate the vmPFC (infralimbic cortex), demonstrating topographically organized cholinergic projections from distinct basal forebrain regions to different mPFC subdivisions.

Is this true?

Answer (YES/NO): YES